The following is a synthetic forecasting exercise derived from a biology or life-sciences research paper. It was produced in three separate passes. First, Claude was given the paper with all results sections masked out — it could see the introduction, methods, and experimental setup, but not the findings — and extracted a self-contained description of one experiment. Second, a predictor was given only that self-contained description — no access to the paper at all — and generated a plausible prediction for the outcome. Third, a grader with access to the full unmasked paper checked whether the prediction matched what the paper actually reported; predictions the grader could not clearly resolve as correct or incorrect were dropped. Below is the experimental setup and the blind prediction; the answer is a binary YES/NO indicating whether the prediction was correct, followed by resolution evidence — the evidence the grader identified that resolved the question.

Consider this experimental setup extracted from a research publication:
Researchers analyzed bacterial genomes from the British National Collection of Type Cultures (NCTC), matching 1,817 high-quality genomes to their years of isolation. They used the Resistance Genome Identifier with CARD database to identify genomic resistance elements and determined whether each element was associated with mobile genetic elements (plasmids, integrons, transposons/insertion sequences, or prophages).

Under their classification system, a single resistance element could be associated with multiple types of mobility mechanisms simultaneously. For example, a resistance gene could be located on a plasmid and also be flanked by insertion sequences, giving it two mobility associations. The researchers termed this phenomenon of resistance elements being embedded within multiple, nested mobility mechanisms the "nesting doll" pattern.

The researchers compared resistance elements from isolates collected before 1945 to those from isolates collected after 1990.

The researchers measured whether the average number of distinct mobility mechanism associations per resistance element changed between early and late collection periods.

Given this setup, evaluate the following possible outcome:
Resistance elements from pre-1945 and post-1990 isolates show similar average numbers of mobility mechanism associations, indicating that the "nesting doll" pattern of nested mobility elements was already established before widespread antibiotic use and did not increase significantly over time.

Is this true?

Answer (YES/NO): NO